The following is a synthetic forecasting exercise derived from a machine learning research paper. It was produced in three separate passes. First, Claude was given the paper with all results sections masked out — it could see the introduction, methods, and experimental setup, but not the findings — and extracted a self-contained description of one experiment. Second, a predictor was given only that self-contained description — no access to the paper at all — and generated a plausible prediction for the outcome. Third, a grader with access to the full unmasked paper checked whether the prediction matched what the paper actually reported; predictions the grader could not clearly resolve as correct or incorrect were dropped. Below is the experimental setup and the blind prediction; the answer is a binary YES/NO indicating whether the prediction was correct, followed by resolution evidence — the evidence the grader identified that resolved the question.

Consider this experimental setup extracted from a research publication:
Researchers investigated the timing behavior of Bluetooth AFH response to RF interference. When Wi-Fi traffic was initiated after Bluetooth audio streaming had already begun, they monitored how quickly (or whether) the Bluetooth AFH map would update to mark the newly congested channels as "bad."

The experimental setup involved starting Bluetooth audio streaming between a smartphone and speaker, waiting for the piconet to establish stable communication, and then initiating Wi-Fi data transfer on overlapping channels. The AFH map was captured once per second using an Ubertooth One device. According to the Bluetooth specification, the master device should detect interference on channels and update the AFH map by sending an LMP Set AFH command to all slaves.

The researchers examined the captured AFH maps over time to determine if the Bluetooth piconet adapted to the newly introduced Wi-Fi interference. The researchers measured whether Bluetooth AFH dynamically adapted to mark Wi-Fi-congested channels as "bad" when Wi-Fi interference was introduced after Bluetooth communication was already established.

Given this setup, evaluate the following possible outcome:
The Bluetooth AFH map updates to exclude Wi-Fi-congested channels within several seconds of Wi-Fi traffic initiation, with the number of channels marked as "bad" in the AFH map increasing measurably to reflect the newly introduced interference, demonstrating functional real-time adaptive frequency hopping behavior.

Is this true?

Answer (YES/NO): NO